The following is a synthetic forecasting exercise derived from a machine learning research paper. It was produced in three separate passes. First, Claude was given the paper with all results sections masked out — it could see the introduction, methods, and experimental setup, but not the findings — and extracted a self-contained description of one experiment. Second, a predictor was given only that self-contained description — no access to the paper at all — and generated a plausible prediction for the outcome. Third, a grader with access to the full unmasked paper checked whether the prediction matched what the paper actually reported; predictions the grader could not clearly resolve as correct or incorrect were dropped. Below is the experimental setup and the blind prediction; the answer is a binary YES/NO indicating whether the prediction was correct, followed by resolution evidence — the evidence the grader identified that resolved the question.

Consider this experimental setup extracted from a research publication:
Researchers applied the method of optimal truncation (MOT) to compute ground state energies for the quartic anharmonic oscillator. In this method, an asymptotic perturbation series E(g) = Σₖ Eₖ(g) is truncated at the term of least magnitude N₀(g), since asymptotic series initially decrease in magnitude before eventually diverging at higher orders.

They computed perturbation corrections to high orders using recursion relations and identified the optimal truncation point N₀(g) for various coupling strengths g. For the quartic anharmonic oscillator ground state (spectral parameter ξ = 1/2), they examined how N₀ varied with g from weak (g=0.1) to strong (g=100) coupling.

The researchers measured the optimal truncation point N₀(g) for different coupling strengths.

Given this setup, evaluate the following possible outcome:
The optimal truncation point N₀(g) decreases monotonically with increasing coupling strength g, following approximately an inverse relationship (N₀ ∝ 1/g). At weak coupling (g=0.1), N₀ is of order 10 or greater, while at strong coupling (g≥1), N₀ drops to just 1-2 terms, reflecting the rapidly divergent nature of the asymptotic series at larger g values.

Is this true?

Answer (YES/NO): NO